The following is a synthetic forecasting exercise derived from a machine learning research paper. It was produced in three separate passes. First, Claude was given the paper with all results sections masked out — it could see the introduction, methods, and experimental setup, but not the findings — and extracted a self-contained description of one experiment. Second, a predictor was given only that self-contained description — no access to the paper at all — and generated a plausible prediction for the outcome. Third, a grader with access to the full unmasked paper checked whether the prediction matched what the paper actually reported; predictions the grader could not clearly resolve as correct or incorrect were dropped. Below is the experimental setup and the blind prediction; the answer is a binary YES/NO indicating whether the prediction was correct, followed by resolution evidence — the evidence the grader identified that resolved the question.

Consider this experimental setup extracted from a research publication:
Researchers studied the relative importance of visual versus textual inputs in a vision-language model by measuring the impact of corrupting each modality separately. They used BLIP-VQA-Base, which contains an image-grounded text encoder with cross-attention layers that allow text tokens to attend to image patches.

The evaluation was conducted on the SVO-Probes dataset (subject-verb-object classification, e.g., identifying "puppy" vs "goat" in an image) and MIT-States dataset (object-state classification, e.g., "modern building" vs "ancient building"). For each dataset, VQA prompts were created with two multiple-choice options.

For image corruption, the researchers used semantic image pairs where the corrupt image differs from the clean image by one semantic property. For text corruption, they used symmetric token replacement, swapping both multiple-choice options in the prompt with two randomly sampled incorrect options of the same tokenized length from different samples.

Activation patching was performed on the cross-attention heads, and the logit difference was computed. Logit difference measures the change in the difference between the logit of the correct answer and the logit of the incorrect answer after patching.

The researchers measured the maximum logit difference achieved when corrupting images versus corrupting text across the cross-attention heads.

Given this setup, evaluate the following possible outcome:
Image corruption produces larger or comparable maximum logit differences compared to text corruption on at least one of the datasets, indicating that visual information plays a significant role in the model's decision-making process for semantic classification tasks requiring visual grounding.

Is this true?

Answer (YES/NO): YES